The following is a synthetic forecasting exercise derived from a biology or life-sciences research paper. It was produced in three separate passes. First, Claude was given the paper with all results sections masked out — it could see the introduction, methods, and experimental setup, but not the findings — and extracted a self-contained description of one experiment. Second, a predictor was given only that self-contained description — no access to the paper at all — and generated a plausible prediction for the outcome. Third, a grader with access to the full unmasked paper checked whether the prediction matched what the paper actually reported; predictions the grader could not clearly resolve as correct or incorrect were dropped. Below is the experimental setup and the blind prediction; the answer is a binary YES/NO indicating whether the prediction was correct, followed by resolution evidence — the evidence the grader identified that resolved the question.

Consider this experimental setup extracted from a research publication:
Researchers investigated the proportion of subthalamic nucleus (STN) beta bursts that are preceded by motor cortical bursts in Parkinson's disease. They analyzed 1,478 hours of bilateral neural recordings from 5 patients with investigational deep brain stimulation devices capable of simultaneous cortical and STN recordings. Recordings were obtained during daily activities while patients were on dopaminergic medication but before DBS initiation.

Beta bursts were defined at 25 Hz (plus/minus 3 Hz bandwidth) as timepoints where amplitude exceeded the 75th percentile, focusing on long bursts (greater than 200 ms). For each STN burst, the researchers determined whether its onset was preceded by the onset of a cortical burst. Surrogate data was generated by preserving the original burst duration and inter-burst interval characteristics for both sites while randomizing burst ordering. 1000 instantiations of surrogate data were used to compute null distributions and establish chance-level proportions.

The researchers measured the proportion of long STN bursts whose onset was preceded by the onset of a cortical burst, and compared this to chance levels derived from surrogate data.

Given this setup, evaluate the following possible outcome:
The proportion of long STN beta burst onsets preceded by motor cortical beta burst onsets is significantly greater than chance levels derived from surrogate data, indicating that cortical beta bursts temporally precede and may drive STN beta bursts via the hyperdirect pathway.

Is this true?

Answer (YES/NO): YES